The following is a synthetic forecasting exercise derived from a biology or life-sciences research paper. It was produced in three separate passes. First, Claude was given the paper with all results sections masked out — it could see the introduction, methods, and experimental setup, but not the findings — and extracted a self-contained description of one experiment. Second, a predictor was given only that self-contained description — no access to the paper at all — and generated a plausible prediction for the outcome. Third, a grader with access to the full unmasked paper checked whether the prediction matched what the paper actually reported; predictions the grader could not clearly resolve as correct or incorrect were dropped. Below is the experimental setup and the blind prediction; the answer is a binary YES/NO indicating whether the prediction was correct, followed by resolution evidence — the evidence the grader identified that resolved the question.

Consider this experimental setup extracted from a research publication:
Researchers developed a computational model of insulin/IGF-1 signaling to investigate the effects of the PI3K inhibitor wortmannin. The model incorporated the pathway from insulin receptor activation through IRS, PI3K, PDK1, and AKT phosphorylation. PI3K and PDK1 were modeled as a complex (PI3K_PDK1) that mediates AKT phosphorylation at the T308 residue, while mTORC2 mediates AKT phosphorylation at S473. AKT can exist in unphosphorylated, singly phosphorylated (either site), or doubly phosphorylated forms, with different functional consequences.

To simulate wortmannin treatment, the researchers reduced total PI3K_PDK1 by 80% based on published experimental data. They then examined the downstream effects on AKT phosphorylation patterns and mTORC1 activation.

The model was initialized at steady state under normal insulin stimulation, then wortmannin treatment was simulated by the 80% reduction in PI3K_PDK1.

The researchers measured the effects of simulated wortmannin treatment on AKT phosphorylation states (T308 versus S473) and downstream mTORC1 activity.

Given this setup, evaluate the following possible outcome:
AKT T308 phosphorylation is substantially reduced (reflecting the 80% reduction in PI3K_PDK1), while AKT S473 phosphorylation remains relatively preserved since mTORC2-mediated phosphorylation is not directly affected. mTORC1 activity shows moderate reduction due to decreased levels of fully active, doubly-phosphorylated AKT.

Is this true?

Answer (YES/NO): NO